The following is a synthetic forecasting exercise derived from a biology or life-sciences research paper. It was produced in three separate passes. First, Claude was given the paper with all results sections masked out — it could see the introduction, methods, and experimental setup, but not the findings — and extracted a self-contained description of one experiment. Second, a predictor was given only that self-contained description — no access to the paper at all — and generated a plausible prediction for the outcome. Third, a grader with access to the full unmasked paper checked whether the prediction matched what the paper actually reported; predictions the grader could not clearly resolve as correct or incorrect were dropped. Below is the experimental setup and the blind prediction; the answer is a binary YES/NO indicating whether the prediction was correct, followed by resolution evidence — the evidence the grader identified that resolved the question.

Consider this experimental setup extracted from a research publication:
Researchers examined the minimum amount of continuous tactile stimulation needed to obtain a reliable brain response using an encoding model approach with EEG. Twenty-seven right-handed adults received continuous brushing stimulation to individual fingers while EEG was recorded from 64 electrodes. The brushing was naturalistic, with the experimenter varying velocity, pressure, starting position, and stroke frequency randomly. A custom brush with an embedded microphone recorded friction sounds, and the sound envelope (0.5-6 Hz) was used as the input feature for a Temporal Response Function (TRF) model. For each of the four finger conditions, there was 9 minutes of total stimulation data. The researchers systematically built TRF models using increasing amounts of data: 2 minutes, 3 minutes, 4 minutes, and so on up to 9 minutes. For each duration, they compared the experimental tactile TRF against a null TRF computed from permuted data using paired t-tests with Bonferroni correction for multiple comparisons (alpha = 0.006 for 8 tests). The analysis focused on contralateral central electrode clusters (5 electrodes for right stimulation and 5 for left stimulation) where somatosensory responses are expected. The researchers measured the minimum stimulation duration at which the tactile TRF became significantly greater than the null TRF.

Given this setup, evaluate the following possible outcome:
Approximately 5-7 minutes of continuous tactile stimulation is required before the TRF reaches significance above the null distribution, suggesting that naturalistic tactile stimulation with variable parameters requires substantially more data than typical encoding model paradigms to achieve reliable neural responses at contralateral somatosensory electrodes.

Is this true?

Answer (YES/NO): NO